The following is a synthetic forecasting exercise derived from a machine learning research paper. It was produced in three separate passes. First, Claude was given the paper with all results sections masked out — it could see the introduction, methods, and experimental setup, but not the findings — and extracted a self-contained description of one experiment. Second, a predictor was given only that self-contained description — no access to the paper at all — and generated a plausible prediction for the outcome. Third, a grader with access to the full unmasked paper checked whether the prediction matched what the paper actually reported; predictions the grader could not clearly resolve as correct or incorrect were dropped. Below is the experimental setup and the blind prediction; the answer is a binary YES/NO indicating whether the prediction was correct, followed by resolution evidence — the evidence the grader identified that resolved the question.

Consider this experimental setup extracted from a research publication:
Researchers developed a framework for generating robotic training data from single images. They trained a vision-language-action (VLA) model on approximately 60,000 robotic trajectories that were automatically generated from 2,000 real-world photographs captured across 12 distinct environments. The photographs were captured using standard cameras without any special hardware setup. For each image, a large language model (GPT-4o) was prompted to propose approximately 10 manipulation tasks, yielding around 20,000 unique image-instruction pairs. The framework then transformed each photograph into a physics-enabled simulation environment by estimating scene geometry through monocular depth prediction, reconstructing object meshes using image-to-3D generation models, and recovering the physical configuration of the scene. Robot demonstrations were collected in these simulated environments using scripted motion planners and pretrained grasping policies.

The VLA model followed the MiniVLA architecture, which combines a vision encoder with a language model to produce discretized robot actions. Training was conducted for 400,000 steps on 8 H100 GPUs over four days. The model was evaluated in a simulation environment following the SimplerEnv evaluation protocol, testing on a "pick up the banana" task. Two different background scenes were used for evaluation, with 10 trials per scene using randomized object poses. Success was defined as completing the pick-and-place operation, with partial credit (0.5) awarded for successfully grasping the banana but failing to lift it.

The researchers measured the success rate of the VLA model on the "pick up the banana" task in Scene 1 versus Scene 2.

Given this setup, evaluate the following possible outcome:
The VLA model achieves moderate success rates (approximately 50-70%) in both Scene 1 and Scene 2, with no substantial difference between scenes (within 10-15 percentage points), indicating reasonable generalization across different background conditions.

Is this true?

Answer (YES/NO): NO